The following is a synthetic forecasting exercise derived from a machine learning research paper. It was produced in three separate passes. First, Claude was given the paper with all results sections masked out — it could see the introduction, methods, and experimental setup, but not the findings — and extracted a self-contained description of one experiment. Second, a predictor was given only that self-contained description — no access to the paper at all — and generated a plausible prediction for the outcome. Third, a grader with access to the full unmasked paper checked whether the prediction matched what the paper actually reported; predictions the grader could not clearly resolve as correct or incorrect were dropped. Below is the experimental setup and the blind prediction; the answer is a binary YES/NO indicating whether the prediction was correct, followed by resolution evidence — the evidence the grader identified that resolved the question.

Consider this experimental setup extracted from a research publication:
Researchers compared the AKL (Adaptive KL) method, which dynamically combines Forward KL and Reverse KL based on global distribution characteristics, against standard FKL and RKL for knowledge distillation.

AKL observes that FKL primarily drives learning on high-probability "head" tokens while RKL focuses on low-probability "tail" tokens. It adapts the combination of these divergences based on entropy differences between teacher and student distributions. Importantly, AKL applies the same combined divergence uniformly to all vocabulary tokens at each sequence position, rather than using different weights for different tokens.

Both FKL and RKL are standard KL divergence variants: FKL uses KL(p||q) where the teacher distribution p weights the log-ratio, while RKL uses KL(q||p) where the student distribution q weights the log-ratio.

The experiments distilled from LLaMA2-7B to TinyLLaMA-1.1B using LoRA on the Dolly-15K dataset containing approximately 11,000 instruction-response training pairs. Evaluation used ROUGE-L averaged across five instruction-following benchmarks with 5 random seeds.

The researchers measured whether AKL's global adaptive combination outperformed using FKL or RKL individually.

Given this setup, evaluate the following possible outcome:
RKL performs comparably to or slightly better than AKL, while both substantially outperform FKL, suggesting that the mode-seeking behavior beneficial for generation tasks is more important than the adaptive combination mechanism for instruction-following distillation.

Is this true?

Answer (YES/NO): NO